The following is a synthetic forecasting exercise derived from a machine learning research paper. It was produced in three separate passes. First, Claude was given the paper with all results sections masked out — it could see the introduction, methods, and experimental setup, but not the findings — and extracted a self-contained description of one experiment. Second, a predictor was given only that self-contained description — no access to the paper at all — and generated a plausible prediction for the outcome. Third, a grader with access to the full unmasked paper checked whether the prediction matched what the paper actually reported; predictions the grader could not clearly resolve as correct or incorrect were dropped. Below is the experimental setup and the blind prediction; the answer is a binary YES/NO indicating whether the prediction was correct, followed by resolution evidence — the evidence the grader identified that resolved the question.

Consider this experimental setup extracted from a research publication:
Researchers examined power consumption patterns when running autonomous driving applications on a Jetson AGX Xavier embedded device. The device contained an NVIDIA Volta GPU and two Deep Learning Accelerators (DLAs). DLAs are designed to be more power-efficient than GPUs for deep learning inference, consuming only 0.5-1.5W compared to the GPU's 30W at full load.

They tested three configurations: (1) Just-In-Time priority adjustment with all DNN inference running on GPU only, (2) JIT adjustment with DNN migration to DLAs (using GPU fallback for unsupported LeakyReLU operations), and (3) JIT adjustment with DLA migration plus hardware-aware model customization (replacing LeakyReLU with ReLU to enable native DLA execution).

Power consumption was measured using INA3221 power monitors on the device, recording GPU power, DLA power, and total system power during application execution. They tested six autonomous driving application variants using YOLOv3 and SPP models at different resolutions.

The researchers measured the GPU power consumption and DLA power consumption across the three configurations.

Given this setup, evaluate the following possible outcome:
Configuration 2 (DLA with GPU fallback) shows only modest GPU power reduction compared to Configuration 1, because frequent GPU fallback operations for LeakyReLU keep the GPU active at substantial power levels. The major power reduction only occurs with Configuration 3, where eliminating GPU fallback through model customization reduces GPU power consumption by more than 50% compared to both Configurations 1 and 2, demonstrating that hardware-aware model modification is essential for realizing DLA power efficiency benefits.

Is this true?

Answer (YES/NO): NO